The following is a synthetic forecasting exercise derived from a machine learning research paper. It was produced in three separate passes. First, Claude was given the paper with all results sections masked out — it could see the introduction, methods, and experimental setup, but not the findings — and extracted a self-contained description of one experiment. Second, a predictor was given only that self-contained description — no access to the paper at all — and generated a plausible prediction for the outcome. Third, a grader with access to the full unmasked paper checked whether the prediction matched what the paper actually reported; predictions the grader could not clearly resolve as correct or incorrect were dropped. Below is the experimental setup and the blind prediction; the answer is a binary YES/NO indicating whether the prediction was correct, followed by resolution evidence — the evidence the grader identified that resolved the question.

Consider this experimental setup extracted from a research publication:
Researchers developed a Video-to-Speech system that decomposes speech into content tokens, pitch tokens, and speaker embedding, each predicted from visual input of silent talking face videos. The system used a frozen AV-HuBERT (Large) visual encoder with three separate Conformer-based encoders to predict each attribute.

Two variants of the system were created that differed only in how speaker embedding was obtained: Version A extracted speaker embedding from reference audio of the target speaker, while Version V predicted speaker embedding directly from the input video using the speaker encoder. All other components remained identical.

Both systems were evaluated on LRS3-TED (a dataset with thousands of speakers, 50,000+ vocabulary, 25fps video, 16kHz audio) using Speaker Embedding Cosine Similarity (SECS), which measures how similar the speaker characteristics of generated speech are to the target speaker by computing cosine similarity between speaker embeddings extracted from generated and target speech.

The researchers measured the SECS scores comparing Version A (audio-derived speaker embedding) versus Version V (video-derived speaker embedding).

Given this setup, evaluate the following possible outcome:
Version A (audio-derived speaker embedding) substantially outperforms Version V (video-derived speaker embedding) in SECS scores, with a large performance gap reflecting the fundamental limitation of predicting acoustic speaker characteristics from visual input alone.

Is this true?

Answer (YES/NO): NO